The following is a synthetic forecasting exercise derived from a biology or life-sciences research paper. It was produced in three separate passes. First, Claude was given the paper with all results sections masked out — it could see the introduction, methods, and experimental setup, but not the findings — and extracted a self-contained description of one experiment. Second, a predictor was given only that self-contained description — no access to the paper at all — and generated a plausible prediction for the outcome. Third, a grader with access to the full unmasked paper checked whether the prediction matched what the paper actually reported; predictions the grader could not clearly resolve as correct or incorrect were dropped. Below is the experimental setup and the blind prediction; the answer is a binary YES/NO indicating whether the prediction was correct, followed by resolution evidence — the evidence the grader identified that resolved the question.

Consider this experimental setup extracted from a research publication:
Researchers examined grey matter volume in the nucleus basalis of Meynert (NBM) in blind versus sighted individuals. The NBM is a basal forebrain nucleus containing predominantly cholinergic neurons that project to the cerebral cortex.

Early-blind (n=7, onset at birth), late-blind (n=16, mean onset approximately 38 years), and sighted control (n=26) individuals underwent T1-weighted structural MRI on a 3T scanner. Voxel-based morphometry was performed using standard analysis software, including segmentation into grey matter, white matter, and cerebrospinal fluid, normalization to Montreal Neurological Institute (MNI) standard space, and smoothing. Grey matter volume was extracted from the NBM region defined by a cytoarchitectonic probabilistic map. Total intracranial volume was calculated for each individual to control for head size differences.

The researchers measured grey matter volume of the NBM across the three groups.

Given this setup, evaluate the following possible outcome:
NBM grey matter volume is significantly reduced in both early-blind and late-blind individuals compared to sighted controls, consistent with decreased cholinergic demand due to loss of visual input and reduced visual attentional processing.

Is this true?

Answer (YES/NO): NO